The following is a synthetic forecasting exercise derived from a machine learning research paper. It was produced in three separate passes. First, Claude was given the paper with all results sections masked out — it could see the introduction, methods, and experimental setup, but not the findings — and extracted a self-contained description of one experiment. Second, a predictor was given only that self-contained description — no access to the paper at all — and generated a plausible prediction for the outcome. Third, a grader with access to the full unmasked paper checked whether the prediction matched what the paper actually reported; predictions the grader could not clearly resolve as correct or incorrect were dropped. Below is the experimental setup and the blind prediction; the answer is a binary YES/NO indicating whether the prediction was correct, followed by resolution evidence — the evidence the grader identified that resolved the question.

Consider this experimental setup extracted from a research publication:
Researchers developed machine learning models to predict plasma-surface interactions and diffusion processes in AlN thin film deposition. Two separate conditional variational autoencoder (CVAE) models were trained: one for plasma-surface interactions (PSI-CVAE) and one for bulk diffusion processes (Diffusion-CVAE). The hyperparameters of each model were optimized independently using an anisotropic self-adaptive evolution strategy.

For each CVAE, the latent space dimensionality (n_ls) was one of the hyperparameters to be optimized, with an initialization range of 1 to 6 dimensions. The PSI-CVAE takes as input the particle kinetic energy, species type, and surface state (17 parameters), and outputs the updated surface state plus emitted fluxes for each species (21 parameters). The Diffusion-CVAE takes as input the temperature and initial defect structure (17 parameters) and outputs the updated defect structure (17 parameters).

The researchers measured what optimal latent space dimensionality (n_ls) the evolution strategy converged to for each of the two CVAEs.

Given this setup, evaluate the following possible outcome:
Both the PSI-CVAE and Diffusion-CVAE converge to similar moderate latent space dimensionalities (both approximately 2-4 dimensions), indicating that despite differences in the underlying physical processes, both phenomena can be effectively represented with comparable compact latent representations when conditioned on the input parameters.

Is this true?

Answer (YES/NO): NO